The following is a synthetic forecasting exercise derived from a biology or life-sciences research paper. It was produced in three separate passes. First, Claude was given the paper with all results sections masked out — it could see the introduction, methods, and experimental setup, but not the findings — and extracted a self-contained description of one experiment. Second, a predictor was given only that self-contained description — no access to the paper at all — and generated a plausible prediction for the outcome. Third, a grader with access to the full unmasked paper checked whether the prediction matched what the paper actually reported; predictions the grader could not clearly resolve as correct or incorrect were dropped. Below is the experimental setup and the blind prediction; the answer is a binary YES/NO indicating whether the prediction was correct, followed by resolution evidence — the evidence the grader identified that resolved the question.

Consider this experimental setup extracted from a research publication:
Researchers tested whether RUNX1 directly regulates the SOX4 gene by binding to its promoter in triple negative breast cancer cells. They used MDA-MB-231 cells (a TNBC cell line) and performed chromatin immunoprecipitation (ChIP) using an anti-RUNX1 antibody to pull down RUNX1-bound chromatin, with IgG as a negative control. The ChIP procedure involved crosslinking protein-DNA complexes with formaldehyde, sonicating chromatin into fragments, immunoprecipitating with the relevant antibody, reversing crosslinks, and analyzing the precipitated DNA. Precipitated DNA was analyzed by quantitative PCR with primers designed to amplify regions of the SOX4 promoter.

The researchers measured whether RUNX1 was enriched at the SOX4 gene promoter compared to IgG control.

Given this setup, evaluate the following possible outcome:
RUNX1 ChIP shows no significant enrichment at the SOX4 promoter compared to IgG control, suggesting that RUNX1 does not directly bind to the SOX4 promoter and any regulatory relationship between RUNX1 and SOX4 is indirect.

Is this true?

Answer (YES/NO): NO